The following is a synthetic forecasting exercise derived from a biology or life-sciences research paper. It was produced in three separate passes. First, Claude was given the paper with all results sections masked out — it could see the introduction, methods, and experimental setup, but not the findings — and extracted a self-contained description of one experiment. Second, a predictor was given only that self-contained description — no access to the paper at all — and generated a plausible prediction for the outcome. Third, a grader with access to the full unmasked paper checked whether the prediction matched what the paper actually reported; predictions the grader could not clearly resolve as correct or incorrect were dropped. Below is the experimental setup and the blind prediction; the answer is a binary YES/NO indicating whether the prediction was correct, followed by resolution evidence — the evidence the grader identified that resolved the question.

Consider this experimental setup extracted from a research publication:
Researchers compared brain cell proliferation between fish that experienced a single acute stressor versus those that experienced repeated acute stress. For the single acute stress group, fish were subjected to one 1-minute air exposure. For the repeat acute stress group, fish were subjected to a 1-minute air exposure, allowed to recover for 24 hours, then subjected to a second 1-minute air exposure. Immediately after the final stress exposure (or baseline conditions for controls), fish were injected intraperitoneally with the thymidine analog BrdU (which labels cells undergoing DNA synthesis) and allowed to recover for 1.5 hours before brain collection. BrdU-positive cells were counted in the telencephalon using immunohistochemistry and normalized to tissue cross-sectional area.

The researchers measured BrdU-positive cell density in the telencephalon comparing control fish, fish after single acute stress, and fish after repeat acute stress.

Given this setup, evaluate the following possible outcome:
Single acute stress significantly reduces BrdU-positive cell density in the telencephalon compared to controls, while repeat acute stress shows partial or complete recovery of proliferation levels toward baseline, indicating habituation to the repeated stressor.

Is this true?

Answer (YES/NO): NO